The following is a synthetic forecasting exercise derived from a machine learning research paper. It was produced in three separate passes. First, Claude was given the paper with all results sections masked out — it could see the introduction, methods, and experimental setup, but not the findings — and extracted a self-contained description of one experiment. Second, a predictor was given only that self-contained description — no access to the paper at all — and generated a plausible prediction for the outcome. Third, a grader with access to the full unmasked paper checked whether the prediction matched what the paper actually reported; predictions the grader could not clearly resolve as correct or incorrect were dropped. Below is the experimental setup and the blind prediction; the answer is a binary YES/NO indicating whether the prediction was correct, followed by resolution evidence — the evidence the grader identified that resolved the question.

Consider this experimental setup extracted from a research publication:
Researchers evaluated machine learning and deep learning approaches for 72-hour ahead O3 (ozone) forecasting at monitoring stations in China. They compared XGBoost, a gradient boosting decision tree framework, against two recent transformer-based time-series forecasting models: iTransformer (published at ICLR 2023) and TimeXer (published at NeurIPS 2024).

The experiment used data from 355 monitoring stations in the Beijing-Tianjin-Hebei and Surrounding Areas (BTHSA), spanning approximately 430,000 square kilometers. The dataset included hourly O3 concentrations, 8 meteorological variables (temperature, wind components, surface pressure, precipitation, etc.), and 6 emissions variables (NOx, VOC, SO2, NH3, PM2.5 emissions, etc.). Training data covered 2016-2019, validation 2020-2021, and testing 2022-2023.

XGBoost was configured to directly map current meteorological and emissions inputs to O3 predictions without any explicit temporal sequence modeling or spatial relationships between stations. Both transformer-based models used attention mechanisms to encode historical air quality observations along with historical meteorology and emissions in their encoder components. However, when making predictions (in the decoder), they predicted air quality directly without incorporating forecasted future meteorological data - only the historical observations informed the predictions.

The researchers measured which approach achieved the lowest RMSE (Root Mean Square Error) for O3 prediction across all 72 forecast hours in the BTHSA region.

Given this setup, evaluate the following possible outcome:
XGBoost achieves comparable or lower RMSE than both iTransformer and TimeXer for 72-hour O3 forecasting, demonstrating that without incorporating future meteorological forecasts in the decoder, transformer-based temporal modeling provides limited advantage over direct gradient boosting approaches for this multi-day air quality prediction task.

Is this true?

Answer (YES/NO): YES